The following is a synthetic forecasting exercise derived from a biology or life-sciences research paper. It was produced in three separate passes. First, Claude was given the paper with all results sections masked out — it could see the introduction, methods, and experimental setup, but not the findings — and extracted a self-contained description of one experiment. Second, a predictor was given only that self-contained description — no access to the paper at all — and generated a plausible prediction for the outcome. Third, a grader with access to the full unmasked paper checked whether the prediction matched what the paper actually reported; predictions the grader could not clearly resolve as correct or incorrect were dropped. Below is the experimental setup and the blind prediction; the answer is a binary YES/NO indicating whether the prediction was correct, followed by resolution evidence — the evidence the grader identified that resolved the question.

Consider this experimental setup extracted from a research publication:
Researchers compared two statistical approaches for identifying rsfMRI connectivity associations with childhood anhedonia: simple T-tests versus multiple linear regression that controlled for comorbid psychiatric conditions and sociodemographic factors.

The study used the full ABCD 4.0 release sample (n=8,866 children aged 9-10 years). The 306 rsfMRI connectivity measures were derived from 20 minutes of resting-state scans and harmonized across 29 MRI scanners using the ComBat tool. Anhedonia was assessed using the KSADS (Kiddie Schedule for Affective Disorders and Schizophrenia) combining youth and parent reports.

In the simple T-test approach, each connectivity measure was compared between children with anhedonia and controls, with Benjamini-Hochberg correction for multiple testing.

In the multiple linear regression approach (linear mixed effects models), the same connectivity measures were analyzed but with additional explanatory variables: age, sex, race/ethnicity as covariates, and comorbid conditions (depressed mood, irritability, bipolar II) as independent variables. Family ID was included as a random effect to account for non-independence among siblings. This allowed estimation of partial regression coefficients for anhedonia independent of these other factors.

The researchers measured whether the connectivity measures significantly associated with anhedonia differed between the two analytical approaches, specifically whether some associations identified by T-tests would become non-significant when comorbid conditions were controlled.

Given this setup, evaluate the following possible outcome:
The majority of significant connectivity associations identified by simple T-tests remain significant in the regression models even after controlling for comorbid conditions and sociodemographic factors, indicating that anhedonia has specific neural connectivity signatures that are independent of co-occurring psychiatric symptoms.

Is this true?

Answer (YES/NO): NO